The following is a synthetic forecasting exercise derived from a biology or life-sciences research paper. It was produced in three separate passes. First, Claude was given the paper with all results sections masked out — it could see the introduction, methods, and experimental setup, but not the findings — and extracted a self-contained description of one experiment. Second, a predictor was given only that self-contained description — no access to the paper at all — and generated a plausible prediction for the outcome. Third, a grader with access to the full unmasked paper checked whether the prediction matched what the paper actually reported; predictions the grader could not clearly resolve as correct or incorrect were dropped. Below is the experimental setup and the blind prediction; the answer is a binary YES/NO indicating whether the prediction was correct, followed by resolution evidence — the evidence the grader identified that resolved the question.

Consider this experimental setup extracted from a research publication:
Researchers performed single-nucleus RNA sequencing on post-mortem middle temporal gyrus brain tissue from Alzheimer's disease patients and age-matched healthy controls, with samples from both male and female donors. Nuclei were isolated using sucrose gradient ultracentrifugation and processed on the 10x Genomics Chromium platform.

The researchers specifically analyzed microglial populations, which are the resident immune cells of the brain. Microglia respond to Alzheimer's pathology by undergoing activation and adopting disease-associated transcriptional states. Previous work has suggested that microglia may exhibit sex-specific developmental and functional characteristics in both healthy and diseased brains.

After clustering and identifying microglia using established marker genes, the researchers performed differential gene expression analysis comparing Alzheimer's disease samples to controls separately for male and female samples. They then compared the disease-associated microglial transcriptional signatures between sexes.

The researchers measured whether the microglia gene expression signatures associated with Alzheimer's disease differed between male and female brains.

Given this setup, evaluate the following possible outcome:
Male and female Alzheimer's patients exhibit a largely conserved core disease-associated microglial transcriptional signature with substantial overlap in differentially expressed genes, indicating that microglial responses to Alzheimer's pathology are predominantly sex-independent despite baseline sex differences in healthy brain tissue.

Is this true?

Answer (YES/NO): NO